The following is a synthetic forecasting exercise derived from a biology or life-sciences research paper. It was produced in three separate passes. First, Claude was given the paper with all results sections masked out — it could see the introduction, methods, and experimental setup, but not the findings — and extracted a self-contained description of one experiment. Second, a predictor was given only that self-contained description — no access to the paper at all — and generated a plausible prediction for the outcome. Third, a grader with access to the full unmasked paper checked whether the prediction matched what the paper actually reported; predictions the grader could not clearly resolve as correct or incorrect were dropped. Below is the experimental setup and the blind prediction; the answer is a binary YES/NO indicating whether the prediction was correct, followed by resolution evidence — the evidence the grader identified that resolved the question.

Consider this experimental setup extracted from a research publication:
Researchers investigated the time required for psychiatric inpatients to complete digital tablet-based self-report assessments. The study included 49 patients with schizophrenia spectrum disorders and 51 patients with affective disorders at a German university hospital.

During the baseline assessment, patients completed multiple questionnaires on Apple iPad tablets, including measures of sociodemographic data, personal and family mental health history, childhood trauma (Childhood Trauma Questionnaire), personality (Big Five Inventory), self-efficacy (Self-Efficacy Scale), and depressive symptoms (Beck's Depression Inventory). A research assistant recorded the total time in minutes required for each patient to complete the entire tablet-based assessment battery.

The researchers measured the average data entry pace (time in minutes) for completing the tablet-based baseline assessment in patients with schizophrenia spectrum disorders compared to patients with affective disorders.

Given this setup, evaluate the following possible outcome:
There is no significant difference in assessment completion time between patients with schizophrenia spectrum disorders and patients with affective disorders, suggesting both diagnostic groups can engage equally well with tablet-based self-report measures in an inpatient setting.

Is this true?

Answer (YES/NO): NO